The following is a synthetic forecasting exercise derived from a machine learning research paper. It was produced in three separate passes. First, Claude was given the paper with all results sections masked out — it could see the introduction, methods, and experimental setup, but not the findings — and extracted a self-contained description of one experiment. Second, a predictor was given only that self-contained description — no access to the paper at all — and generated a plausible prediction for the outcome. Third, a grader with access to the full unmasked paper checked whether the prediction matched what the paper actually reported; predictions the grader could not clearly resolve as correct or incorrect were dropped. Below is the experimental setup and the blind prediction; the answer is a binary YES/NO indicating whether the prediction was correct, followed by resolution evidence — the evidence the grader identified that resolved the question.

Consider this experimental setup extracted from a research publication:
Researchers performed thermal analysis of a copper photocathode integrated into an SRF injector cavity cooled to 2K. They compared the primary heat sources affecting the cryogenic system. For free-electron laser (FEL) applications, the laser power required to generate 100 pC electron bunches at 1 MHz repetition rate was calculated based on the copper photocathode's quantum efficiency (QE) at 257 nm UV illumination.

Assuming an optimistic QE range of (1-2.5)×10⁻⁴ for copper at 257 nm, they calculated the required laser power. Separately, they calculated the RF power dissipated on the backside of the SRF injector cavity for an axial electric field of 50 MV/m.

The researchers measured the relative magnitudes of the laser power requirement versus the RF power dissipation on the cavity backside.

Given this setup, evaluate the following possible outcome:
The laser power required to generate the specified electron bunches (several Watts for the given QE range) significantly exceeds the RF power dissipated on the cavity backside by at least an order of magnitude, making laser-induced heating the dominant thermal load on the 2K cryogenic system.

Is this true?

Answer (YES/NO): NO